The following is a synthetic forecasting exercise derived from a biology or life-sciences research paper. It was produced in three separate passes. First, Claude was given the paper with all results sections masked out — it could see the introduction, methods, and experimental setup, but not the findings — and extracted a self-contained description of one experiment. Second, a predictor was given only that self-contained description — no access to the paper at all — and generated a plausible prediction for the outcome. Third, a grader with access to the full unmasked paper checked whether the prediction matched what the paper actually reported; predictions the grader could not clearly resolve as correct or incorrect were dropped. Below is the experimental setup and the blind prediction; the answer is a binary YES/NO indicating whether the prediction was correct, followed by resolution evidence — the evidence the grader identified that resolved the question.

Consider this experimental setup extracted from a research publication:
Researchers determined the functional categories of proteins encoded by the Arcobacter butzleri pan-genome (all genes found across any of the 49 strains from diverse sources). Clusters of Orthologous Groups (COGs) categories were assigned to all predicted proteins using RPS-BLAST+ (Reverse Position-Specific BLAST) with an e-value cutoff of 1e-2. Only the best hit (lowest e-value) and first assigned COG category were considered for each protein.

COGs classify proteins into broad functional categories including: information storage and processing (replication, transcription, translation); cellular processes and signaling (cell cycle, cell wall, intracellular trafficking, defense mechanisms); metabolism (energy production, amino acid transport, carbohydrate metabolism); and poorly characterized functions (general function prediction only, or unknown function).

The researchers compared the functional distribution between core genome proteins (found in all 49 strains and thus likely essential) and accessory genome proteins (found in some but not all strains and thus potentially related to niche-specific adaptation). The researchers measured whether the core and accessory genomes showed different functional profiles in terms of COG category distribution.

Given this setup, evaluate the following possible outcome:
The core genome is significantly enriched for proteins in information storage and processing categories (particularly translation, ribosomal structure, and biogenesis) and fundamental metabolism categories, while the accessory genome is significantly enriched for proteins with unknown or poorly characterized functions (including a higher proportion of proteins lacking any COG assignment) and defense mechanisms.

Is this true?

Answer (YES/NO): YES